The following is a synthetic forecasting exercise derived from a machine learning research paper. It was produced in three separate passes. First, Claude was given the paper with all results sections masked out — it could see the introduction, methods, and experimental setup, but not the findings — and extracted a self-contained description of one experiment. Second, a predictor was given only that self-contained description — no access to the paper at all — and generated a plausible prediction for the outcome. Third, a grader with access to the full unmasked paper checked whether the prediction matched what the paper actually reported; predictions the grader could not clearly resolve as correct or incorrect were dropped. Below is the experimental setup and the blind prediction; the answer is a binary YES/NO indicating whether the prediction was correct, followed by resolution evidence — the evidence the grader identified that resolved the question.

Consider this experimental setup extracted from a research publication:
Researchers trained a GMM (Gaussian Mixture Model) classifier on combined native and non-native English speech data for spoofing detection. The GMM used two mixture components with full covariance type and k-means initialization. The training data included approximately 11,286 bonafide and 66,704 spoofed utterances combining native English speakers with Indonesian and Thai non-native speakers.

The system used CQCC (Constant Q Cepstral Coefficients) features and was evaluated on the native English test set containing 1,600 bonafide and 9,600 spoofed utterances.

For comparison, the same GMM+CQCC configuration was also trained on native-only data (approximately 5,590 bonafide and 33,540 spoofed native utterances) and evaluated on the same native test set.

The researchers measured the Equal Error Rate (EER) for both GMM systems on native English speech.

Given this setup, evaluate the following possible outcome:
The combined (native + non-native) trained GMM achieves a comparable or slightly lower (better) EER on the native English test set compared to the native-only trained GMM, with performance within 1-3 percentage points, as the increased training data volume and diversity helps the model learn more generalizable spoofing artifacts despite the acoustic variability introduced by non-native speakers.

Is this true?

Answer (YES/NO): NO